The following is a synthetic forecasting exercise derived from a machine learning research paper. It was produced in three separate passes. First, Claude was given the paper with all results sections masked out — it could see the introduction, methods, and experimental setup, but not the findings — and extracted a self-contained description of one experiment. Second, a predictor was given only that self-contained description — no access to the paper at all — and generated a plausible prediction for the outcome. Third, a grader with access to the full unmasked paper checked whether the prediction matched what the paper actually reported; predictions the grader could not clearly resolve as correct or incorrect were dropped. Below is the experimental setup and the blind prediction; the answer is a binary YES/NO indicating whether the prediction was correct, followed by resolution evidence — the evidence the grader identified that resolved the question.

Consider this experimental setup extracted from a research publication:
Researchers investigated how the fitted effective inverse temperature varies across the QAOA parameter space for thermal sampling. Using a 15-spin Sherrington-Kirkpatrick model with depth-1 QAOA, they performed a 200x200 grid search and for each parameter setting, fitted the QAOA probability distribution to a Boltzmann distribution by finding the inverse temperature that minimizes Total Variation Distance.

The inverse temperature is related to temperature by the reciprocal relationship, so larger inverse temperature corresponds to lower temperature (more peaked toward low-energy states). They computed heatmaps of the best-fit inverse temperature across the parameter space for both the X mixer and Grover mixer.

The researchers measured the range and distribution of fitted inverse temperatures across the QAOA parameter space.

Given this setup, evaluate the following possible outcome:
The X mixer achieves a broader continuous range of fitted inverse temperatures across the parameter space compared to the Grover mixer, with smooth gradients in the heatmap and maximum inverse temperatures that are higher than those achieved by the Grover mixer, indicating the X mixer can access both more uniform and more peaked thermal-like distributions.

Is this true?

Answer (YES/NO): NO